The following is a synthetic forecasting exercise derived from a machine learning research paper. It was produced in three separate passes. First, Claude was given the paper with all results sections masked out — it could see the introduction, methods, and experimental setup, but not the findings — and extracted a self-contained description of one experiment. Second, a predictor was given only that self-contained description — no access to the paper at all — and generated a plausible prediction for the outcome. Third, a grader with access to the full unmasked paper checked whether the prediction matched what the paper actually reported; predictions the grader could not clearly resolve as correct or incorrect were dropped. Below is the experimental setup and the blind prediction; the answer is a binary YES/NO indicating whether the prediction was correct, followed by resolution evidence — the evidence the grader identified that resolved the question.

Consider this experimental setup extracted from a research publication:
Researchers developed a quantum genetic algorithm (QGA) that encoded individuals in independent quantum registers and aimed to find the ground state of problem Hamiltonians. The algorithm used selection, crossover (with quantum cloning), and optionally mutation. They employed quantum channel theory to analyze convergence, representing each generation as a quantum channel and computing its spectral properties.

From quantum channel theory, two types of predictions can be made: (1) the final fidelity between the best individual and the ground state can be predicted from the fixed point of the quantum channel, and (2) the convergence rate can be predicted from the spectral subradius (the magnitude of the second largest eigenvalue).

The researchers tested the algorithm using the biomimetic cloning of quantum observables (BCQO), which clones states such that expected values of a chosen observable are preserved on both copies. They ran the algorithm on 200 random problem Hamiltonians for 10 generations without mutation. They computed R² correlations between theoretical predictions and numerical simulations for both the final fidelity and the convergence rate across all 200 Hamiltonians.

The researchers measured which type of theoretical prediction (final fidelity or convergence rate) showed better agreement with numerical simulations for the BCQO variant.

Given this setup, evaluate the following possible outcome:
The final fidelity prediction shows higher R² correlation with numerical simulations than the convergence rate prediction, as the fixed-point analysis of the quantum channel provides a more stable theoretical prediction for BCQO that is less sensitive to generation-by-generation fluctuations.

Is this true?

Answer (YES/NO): YES